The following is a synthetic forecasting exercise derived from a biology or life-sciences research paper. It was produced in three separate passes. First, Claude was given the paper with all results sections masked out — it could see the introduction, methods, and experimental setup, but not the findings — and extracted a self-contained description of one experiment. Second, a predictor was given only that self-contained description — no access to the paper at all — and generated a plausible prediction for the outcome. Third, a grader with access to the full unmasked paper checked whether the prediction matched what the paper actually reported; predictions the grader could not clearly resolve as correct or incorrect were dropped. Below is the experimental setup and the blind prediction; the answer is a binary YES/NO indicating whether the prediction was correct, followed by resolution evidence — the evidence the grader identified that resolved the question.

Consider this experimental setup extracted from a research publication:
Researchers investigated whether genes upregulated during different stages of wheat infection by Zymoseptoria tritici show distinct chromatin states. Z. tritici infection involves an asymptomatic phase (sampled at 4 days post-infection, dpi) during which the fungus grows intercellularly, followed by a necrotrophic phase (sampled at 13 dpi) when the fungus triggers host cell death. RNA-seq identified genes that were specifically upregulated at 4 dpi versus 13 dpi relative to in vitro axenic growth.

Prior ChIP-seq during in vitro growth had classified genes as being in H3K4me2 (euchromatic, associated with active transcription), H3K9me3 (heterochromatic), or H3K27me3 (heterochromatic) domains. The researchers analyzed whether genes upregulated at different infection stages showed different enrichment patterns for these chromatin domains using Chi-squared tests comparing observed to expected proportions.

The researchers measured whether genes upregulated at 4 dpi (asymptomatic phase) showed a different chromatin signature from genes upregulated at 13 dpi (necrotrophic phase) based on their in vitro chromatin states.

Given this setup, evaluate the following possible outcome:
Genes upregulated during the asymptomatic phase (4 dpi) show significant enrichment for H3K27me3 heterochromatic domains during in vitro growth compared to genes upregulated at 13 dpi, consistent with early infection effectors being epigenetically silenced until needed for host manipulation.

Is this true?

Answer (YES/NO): NO